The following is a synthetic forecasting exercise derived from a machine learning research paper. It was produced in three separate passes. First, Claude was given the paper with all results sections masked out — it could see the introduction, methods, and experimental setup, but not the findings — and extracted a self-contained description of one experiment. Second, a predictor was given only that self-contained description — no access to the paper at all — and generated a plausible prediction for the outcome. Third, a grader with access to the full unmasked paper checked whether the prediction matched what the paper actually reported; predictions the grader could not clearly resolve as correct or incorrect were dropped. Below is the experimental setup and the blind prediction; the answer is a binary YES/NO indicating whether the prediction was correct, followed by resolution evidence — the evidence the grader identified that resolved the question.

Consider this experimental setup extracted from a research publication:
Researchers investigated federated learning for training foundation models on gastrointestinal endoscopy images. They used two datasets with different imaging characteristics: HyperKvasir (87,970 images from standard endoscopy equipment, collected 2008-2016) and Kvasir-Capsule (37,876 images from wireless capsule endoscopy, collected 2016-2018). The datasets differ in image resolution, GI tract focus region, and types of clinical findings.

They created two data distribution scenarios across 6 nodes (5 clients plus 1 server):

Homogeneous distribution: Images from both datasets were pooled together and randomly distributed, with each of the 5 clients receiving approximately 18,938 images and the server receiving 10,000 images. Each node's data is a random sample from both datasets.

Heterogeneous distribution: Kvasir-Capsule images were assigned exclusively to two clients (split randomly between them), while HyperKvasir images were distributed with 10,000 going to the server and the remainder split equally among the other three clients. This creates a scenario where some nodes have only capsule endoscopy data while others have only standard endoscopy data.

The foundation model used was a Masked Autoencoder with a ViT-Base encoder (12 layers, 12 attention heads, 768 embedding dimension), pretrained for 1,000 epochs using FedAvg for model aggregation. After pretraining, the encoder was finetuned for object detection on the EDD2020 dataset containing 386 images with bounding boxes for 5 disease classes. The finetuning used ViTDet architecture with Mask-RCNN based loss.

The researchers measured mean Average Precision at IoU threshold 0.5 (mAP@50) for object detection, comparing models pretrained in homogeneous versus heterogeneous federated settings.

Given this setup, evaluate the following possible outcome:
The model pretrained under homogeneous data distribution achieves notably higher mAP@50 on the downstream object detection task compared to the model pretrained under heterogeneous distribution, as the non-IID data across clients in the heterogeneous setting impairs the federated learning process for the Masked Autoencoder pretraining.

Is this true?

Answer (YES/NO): NO